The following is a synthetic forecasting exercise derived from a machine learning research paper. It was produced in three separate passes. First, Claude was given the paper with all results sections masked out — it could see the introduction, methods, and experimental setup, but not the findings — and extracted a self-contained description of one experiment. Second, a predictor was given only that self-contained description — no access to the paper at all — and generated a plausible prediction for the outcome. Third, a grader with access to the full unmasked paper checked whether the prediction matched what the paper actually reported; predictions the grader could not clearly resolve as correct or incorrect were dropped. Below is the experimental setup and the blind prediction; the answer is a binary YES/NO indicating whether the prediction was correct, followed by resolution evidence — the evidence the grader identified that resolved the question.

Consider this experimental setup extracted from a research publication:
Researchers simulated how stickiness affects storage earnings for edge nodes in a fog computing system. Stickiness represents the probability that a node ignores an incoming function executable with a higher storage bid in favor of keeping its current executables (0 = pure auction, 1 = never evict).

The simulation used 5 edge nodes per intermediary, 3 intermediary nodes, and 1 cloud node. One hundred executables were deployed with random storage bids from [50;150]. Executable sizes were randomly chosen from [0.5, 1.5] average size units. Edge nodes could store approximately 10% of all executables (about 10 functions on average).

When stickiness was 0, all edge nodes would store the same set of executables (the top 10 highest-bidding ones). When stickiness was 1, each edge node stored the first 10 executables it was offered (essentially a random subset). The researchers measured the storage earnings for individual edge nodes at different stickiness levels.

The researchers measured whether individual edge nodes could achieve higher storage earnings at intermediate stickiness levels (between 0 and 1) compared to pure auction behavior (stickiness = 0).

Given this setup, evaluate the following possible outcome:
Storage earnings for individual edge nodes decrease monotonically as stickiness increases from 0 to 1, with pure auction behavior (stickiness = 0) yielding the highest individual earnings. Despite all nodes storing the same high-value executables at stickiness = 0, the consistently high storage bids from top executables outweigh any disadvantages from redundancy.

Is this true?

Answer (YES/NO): NO